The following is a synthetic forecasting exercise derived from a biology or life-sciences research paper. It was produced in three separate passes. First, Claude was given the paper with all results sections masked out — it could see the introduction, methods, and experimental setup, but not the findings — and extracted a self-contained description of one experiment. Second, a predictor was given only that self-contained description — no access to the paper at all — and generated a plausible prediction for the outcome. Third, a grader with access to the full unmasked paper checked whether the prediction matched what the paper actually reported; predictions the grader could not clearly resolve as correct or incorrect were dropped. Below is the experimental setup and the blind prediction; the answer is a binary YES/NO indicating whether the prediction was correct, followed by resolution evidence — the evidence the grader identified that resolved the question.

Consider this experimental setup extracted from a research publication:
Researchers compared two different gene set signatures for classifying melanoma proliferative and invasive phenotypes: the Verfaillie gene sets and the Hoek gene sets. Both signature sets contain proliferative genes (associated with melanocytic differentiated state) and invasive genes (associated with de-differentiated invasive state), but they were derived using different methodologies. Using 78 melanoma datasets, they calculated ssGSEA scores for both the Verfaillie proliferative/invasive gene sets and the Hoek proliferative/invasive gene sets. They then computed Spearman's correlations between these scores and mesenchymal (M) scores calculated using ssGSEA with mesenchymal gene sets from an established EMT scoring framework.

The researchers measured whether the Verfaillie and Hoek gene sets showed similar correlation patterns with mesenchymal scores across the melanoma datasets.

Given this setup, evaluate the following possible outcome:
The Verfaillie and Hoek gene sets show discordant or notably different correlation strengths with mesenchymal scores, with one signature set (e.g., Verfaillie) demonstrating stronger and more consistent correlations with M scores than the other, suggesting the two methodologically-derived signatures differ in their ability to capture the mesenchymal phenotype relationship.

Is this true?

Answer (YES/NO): NO